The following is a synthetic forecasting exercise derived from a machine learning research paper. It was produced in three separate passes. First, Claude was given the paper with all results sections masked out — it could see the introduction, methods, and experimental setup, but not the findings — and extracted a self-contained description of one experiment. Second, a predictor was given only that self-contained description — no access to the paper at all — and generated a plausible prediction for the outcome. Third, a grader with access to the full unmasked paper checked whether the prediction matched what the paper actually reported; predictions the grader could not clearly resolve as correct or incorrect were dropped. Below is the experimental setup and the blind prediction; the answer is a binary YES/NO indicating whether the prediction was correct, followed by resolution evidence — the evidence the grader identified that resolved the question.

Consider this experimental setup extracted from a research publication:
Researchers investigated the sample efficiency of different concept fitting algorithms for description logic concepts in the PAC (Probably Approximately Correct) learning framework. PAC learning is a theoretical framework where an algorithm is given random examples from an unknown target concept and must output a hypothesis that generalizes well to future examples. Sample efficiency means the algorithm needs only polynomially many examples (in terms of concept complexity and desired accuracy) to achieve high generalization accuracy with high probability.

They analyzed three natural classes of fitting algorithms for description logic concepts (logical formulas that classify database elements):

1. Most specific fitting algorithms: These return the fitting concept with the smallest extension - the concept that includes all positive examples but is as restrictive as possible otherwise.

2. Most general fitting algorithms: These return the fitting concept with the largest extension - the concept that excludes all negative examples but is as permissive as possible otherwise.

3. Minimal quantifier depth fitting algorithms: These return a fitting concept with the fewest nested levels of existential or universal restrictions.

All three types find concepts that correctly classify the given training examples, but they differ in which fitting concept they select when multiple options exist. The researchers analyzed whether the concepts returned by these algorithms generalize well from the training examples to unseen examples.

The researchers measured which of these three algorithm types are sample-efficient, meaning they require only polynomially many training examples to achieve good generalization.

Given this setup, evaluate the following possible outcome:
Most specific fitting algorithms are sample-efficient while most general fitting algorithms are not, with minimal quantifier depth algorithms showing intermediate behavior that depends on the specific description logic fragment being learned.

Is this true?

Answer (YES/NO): NO